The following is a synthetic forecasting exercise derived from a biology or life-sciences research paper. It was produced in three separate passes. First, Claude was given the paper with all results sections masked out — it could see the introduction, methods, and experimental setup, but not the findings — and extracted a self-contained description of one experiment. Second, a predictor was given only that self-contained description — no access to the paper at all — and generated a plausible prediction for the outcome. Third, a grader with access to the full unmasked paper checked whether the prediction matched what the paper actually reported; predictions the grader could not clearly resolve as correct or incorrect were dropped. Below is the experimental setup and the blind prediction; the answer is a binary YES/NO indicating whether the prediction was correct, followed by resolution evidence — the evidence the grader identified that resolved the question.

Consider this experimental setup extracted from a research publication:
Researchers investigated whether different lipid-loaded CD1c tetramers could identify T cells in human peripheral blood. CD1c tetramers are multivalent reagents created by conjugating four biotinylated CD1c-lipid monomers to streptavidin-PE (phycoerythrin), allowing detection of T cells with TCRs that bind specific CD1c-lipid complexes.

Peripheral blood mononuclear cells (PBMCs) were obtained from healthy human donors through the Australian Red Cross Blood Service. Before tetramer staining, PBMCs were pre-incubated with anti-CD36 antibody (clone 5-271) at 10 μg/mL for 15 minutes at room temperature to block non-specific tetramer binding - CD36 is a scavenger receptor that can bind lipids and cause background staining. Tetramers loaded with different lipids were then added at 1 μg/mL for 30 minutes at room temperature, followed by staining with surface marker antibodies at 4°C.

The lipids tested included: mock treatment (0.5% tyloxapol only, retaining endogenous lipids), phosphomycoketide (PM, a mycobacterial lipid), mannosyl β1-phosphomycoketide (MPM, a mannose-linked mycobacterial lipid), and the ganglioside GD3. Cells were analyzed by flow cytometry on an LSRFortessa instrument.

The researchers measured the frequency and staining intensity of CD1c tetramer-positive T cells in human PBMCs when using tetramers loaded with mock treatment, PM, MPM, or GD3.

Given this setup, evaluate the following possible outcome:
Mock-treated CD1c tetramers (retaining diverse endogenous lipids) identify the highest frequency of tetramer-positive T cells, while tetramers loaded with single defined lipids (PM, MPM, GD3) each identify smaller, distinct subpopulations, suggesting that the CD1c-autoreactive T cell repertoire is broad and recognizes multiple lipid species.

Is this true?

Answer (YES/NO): NO